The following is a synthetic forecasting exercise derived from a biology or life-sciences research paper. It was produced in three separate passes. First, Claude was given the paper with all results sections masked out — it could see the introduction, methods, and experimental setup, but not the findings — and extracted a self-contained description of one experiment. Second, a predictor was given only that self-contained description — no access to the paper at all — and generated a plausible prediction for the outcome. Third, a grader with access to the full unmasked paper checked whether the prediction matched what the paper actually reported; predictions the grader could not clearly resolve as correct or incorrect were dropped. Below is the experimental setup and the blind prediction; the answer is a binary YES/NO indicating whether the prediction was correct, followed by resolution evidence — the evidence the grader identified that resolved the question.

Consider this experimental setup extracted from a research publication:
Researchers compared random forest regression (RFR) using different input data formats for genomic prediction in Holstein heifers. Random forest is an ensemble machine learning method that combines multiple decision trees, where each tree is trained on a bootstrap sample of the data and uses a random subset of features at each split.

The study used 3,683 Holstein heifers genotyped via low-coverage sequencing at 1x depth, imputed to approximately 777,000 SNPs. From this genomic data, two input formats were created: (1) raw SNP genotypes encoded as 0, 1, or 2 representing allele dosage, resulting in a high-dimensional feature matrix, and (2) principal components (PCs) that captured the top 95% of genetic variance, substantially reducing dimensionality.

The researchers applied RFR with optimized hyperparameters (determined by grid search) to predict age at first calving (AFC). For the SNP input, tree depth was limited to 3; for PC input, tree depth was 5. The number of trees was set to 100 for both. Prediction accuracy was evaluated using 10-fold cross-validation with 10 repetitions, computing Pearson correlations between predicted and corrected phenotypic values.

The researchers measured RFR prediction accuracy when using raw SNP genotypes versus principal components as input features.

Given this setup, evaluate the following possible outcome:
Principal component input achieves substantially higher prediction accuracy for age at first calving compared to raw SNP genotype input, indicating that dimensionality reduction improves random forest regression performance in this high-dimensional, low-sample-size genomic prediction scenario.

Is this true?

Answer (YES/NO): NO